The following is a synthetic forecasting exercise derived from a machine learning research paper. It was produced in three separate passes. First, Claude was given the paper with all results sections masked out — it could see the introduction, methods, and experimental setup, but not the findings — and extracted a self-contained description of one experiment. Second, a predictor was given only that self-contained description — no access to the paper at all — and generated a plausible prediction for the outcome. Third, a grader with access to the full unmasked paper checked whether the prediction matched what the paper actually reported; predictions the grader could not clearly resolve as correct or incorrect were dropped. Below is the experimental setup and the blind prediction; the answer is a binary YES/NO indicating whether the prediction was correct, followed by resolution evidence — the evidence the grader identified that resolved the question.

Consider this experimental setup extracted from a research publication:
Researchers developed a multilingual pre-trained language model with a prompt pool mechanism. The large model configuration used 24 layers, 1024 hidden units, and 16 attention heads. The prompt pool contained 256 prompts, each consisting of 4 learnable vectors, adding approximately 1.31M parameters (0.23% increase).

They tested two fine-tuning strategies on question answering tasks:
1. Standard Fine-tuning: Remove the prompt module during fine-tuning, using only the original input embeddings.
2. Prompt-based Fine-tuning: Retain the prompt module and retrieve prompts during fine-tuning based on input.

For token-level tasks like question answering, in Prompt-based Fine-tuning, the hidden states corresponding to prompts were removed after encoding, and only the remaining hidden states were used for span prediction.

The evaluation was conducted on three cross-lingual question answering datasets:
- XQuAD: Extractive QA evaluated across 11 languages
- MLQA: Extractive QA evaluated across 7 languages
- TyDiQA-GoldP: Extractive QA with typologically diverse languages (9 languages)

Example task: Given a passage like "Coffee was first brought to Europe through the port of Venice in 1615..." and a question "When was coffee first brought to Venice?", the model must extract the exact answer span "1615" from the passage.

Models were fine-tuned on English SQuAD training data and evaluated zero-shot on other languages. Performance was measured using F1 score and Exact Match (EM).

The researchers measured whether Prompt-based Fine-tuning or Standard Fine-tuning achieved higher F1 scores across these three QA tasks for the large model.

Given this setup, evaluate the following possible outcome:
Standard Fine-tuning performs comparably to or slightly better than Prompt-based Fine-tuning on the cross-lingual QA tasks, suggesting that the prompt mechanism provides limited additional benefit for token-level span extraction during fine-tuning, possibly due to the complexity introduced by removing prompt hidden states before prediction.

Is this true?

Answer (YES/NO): NO